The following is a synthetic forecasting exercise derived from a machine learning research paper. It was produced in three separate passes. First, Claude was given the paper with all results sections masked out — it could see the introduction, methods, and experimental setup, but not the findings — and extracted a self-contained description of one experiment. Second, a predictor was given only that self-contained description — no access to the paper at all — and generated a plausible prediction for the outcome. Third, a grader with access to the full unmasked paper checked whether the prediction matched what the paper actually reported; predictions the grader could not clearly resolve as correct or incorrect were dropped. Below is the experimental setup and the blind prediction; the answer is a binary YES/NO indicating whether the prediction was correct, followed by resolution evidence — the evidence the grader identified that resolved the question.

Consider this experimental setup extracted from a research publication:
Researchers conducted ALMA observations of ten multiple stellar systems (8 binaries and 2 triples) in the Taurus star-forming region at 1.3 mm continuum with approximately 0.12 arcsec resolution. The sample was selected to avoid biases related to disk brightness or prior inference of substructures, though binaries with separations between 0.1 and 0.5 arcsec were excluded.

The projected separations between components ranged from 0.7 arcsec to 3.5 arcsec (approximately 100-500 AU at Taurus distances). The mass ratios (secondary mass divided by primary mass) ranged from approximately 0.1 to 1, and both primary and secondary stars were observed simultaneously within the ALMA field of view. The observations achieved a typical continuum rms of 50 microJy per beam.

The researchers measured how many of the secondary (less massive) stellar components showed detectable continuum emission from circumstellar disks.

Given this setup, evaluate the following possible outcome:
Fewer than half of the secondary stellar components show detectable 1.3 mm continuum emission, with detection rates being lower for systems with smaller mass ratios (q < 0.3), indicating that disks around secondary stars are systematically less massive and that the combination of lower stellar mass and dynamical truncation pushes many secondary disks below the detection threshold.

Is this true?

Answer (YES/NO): NO